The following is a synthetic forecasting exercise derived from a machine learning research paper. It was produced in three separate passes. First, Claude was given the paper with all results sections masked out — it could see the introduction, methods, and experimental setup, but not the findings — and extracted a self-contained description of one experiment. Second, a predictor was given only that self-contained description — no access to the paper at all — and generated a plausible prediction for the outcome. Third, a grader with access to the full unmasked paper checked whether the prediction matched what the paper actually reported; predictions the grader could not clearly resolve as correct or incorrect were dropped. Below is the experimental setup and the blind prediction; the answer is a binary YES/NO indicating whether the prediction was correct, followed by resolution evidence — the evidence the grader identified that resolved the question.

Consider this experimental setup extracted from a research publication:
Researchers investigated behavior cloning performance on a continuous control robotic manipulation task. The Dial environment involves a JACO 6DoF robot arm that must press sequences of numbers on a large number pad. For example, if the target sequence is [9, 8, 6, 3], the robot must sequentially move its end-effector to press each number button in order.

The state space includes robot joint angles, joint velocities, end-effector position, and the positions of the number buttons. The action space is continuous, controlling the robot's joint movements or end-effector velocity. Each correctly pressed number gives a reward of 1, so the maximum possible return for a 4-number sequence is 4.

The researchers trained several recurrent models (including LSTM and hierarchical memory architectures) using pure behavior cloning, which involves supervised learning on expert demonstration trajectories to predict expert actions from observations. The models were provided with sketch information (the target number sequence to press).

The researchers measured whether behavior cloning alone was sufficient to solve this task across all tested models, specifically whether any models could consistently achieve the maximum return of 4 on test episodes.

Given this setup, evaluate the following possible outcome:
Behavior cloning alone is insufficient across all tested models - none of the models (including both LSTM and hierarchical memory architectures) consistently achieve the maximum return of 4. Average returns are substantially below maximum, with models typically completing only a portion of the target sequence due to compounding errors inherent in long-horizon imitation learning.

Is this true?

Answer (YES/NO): YES